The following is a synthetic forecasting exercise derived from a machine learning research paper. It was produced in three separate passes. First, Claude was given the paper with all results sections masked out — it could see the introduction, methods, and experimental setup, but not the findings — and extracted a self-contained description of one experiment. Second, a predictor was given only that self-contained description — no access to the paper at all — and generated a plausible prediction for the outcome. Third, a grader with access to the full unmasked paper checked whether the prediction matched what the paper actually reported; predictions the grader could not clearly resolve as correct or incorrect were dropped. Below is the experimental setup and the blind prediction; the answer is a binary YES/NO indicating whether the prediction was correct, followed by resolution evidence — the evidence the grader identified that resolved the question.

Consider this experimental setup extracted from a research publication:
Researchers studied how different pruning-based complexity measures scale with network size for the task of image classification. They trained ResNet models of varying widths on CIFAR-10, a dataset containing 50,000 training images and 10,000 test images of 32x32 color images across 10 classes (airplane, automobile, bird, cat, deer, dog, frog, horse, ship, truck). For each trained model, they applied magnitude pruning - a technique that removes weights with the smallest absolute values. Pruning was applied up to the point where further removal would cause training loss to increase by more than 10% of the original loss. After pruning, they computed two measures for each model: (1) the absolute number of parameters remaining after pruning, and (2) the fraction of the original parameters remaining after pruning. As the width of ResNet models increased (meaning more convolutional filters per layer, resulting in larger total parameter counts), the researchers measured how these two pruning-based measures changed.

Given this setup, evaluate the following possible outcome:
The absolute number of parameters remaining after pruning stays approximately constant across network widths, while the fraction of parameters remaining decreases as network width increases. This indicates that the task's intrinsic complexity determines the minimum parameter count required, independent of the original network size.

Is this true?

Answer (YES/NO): NO